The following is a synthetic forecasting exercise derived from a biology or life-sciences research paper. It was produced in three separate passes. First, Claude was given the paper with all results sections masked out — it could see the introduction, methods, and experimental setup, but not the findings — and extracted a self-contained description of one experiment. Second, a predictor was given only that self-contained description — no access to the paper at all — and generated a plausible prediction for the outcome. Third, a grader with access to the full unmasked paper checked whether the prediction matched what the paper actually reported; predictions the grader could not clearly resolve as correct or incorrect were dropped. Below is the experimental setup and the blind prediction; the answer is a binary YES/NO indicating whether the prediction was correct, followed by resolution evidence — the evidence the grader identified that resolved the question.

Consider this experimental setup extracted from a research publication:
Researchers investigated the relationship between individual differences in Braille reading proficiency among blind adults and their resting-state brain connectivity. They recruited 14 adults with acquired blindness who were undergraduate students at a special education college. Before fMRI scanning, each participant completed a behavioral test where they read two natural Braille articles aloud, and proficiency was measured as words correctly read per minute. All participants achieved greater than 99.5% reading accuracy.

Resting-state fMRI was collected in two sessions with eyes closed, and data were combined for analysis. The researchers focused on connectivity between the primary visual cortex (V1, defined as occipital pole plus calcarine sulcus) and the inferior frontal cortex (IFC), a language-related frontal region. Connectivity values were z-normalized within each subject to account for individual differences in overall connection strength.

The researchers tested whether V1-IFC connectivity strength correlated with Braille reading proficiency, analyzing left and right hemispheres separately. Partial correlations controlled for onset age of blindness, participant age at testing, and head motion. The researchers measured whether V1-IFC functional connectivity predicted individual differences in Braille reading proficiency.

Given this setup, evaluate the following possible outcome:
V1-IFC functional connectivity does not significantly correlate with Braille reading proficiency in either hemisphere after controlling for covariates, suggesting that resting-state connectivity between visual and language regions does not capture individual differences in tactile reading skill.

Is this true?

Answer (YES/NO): NO